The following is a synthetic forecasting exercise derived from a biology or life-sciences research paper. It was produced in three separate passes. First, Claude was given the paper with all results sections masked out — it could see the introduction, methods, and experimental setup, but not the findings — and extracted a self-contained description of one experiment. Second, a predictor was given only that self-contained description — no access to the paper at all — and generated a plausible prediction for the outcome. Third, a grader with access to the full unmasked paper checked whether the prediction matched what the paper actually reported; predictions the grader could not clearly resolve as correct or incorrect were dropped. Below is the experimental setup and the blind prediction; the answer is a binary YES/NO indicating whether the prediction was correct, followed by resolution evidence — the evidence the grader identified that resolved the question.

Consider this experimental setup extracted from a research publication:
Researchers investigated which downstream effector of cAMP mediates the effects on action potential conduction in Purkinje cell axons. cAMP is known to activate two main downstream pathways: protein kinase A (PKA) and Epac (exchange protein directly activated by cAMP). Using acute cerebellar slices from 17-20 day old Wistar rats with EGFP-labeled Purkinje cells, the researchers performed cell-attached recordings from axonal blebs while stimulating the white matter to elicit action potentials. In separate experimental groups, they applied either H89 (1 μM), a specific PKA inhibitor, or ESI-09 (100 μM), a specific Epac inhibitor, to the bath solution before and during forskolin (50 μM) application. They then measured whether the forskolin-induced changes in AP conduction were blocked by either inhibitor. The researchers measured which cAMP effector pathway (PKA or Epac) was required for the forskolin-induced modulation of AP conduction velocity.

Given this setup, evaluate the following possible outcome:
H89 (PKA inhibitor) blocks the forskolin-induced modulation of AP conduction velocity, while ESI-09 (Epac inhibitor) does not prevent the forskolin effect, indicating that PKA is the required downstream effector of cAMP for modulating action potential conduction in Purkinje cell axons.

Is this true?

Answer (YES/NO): NO